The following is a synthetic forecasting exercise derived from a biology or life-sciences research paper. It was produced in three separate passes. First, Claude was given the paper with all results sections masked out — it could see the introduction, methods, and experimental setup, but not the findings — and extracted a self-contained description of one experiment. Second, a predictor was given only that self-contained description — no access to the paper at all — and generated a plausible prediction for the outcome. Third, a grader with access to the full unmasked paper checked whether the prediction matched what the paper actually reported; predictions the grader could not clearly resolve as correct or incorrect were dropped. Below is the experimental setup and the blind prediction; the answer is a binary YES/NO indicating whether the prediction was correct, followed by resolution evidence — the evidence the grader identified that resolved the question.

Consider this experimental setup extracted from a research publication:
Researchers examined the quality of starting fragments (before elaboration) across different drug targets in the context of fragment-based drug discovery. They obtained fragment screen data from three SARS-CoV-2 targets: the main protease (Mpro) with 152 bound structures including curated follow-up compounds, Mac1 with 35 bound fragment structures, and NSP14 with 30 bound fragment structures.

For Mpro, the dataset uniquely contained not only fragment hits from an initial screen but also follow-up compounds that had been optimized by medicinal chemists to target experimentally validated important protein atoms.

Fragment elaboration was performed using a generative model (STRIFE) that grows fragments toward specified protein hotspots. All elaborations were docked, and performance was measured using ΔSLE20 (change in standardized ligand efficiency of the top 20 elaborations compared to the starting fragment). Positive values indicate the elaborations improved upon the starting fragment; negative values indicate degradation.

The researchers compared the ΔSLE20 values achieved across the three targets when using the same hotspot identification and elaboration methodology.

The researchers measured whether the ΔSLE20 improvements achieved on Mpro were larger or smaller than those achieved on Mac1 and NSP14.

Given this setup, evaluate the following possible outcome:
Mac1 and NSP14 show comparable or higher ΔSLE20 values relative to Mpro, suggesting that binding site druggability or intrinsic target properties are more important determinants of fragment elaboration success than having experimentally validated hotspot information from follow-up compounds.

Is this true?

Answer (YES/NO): NO